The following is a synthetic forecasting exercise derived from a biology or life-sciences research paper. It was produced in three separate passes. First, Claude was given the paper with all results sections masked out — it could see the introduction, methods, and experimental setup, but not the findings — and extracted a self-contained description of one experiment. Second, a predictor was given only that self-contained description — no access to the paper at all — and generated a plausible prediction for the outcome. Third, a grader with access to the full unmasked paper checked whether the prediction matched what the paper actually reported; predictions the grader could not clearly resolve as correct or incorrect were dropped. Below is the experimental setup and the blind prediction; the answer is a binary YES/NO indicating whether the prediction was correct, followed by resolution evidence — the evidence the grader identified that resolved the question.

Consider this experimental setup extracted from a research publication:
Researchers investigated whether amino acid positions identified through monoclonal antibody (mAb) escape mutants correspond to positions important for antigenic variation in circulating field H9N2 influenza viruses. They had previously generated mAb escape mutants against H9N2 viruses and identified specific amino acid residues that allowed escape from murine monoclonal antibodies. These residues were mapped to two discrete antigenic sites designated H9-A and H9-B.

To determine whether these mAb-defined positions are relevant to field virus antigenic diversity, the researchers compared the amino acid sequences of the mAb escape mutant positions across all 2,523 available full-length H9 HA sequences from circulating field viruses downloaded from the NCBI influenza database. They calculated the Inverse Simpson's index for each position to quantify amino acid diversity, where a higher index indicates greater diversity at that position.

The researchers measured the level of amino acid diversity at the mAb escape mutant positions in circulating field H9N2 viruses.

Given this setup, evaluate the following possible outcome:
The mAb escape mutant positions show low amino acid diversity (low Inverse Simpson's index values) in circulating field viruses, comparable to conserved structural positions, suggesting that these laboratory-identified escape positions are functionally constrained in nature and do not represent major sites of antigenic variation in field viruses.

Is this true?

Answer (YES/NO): YES